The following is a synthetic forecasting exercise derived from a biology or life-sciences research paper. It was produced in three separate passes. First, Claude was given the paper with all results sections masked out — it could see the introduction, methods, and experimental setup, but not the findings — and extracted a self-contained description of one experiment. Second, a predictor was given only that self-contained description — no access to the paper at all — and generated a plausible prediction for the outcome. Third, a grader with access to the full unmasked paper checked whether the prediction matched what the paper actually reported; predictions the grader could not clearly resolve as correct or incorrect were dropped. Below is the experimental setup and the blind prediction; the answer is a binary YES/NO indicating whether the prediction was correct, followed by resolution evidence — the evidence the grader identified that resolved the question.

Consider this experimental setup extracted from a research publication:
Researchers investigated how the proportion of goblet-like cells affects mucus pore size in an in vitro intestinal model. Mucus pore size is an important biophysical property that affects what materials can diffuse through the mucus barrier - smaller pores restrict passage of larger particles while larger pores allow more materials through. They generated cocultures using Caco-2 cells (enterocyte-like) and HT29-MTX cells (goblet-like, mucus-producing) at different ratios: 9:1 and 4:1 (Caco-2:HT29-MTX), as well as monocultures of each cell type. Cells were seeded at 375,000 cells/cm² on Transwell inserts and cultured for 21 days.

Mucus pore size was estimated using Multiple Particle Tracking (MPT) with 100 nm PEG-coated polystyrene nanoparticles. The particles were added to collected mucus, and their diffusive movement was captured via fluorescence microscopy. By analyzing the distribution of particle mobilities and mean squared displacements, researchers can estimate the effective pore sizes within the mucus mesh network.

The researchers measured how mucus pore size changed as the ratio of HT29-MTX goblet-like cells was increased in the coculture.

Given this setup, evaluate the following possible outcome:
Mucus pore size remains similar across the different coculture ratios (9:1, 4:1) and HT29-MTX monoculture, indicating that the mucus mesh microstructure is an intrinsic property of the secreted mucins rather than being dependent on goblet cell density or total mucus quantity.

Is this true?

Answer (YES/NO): NO